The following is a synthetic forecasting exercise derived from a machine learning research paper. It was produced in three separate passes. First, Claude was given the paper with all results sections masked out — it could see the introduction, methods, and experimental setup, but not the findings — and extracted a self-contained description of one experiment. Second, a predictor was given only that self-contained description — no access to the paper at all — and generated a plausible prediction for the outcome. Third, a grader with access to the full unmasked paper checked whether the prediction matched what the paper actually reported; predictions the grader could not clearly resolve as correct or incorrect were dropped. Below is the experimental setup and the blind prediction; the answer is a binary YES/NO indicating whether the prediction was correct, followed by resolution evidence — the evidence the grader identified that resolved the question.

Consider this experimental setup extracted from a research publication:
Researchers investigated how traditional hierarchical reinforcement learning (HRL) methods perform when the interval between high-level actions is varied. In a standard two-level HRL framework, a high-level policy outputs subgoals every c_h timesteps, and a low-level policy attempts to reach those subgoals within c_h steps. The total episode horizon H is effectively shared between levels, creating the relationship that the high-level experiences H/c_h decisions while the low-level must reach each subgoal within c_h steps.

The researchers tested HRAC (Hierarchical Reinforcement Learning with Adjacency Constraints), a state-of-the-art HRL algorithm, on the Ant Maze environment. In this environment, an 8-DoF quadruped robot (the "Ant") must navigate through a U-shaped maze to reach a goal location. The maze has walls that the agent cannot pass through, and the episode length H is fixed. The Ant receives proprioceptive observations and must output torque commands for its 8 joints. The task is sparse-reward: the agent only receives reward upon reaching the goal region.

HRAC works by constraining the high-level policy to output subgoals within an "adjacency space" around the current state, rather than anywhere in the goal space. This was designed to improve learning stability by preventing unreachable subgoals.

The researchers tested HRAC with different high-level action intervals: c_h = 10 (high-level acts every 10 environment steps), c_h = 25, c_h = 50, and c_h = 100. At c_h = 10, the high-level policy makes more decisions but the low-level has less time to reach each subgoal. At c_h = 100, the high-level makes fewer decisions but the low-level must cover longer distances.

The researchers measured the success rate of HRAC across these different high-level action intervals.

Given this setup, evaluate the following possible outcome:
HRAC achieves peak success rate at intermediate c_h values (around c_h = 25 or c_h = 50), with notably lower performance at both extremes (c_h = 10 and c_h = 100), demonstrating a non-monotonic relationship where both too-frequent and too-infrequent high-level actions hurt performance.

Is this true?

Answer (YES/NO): NO